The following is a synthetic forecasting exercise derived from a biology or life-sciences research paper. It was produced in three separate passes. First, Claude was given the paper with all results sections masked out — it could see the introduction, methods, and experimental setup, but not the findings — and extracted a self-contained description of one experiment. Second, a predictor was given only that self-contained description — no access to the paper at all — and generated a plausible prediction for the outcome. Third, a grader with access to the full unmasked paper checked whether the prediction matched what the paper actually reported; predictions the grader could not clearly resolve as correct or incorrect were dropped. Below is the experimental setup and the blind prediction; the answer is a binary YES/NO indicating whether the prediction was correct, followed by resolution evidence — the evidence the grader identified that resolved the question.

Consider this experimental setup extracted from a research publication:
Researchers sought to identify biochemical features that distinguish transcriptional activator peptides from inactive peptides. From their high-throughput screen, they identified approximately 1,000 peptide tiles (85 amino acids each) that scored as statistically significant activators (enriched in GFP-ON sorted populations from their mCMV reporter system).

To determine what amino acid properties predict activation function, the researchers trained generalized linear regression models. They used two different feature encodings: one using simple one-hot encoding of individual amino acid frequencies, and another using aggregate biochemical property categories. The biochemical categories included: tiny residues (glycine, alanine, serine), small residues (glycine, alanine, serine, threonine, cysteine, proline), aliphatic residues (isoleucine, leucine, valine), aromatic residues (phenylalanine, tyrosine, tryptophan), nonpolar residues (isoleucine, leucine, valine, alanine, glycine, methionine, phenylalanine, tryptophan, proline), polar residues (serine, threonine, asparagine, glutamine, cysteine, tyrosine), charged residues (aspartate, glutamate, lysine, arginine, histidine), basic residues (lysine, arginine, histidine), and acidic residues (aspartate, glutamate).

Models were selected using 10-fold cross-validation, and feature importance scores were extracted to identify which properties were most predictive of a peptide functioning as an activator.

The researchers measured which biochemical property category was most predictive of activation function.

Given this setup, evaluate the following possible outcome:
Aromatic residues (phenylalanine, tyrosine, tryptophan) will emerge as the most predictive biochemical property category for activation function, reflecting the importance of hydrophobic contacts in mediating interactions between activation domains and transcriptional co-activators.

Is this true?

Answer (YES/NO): NO